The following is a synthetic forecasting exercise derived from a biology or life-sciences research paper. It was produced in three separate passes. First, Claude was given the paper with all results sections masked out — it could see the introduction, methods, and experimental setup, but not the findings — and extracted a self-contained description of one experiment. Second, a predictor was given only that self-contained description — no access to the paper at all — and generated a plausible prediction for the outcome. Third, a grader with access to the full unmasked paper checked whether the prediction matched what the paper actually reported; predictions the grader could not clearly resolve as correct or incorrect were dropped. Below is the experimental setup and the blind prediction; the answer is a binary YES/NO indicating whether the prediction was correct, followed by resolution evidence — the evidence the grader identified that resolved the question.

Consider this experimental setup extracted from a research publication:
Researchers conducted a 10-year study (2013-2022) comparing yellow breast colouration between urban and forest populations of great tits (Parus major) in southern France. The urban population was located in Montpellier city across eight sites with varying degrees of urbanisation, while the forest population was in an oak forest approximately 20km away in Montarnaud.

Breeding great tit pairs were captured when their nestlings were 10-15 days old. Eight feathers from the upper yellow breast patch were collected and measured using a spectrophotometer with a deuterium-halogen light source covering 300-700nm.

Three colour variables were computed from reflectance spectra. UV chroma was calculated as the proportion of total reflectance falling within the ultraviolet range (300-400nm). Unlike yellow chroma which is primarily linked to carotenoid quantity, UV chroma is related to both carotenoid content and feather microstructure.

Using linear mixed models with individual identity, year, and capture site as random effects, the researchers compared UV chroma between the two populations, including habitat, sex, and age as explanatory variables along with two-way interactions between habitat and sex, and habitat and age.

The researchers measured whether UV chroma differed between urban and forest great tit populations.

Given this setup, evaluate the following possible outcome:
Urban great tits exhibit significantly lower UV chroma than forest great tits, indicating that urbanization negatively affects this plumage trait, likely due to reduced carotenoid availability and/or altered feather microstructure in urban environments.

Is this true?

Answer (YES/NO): YES